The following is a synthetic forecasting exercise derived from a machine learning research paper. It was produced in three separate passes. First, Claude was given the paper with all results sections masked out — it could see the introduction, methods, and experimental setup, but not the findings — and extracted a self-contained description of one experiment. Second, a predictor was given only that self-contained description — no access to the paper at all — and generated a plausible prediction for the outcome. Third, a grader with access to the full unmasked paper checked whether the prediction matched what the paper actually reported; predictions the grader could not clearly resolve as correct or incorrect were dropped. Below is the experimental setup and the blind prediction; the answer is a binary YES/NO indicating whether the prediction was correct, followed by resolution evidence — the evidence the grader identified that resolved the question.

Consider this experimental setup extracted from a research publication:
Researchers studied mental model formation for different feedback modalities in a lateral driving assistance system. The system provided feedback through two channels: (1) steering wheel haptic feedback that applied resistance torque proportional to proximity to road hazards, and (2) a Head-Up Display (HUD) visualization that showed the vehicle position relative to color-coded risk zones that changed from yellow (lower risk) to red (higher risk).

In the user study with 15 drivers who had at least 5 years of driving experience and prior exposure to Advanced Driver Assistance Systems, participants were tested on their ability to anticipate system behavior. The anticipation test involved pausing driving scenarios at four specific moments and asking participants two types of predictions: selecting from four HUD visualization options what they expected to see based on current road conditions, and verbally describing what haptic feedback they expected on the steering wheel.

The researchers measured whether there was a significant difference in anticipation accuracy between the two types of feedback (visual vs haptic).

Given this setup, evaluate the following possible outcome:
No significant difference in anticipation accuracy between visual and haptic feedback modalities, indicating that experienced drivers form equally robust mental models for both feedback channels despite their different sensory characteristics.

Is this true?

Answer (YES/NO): NO